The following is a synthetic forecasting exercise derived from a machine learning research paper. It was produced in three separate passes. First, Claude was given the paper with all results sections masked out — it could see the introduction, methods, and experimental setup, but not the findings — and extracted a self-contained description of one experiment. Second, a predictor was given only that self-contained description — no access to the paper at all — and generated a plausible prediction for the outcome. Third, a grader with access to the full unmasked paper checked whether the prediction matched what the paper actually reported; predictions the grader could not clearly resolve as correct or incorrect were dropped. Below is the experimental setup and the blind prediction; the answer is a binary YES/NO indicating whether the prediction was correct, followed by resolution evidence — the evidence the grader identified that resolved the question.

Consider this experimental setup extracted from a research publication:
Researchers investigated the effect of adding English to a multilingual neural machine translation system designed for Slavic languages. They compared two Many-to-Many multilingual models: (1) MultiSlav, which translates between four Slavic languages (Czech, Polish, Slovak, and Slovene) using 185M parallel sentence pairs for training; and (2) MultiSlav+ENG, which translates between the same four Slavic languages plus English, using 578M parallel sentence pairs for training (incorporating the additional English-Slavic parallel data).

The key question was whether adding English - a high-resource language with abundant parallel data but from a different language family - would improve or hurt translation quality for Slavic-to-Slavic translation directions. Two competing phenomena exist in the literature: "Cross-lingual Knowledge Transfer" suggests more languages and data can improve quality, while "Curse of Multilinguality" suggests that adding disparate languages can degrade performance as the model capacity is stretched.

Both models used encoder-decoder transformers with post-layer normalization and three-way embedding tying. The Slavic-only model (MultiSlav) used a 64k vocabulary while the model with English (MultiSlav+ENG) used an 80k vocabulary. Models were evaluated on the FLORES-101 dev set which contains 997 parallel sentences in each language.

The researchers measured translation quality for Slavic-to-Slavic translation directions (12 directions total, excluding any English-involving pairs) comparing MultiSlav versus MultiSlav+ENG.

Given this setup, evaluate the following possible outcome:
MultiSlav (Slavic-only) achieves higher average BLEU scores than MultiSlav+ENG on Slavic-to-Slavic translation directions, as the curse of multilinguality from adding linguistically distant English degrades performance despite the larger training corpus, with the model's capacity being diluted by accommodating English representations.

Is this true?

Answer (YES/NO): NO